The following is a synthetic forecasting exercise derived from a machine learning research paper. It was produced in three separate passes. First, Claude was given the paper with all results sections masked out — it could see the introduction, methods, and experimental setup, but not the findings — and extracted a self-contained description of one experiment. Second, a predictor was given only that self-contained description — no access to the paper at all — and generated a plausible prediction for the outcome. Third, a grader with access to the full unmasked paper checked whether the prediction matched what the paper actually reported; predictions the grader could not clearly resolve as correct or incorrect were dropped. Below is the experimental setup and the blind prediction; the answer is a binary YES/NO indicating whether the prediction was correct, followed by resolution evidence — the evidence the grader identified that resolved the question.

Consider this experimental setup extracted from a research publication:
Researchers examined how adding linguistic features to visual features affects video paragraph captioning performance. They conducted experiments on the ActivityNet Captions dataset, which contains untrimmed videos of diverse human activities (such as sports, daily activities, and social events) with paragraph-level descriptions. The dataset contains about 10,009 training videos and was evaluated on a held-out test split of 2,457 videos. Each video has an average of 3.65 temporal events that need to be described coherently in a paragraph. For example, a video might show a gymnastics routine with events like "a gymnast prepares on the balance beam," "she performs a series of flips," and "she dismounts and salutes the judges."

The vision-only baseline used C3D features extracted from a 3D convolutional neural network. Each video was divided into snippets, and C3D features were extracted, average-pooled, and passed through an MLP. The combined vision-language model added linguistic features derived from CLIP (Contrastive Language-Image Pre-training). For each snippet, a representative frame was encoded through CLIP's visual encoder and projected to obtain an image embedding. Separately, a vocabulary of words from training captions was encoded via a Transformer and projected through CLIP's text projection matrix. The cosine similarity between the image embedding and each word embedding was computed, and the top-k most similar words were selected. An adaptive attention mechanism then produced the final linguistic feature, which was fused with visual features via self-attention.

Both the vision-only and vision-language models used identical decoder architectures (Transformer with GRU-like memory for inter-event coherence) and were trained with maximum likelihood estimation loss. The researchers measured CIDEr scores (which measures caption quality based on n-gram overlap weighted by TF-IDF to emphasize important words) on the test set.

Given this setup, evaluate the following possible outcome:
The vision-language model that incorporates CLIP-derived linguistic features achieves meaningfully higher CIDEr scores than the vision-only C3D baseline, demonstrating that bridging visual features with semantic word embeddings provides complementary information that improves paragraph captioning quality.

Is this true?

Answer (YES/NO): YES